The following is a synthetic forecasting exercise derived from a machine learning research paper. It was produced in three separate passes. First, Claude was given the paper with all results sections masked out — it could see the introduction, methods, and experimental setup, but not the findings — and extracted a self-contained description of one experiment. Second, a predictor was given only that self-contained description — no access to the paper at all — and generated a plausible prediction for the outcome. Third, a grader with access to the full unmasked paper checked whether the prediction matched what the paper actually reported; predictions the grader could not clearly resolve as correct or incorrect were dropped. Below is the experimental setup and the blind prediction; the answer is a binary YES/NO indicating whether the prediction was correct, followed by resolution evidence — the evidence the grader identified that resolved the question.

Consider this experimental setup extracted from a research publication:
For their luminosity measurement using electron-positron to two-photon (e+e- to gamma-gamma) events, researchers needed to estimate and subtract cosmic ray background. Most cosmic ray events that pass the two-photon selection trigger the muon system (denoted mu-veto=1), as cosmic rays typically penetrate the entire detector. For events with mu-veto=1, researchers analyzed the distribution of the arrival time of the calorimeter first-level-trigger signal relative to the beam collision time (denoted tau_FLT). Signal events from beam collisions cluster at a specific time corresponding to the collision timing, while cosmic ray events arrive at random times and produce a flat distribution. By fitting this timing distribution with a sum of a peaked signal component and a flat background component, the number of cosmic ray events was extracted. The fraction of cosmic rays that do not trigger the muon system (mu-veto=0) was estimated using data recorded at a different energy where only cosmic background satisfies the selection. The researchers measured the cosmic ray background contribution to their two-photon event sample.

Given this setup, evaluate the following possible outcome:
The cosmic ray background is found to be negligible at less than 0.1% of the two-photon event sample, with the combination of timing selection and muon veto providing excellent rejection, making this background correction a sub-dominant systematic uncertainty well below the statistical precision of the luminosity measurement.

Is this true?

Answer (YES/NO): NO